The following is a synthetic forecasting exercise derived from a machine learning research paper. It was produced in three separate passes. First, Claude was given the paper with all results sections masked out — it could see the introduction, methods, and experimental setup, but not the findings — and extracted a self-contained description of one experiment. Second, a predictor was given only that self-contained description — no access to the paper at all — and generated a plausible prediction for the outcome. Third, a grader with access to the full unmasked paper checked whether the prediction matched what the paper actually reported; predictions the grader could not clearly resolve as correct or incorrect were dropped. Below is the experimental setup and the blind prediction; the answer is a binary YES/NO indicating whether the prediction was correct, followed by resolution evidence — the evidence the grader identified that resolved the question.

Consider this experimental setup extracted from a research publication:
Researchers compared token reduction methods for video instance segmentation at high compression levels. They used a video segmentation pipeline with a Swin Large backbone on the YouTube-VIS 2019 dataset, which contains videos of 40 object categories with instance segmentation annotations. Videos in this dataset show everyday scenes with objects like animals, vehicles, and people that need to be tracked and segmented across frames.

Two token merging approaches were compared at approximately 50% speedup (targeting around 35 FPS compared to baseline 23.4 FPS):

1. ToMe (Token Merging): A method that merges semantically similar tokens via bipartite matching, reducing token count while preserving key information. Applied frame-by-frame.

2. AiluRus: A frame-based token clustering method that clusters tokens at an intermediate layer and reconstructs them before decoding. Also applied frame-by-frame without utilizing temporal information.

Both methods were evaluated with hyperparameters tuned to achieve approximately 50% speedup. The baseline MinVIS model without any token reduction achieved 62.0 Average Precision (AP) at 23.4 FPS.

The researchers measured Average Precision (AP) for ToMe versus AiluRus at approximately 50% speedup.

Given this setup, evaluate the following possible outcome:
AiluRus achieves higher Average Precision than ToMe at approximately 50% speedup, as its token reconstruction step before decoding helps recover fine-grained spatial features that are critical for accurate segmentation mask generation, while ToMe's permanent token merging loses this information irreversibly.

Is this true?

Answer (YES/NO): YES